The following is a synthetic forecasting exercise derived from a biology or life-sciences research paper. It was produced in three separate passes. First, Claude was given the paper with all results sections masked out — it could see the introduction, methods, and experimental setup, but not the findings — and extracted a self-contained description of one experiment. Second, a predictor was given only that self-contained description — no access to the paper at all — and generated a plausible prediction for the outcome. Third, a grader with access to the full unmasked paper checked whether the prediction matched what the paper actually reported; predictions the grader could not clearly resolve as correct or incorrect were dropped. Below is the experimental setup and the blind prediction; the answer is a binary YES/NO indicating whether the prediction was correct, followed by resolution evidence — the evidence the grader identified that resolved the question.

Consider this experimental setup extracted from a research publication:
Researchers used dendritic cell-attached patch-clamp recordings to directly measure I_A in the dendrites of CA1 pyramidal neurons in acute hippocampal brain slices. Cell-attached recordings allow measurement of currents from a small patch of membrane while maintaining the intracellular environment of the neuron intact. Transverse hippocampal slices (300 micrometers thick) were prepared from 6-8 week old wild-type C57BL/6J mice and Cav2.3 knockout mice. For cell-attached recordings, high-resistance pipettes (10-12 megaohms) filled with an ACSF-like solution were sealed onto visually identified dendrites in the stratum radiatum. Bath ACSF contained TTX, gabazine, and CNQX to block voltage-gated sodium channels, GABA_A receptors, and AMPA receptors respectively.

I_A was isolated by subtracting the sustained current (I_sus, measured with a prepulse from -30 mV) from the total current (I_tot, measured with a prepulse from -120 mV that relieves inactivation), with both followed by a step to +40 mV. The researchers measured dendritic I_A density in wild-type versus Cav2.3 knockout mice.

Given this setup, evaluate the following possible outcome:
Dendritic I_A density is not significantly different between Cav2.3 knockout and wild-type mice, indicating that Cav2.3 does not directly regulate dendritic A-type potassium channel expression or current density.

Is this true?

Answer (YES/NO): NO